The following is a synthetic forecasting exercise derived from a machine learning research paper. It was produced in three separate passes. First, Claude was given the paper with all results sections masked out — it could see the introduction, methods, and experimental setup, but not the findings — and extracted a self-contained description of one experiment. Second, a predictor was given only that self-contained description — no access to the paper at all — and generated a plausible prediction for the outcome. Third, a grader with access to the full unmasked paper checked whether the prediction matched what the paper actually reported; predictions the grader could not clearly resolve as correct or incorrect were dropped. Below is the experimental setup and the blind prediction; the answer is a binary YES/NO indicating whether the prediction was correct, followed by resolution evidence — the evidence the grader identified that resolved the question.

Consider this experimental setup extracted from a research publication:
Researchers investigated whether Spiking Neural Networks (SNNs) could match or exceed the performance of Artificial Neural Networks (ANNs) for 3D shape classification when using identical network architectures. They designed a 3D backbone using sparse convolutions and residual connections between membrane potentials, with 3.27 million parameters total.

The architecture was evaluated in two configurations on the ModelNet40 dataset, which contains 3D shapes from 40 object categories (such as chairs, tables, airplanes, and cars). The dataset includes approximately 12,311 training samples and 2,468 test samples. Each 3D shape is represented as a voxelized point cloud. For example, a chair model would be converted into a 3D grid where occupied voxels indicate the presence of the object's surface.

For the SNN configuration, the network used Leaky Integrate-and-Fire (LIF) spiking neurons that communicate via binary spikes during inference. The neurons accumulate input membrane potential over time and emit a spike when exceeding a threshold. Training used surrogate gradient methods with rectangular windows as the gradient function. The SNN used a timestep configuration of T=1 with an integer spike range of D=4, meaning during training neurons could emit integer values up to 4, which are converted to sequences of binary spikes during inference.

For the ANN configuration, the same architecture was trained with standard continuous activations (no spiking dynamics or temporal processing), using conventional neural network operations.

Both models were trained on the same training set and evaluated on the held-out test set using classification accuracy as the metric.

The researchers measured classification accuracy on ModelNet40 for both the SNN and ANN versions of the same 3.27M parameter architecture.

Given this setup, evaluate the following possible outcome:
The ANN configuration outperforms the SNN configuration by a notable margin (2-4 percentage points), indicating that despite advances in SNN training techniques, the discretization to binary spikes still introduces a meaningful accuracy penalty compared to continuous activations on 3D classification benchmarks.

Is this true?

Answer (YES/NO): NO